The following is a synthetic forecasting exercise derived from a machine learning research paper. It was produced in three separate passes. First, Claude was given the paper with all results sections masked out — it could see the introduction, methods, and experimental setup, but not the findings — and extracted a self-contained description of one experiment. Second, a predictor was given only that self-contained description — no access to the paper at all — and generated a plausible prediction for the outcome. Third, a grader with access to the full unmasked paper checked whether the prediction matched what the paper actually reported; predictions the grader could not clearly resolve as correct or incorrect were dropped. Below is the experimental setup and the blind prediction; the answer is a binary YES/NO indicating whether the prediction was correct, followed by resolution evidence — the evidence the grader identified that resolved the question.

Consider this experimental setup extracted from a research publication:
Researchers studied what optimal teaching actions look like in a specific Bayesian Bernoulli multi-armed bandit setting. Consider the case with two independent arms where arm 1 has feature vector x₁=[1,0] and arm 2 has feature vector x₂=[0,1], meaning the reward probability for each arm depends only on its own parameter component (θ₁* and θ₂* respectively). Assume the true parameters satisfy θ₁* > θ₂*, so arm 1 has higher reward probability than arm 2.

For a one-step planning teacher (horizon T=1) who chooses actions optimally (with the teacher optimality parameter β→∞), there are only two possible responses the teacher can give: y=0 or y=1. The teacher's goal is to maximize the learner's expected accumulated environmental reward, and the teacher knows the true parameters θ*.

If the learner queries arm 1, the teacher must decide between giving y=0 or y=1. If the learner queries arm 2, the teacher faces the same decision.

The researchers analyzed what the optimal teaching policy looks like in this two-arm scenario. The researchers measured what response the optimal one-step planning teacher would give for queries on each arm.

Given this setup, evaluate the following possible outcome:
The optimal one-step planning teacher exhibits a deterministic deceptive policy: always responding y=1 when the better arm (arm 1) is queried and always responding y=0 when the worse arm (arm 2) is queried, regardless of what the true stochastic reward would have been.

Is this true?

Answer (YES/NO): YES